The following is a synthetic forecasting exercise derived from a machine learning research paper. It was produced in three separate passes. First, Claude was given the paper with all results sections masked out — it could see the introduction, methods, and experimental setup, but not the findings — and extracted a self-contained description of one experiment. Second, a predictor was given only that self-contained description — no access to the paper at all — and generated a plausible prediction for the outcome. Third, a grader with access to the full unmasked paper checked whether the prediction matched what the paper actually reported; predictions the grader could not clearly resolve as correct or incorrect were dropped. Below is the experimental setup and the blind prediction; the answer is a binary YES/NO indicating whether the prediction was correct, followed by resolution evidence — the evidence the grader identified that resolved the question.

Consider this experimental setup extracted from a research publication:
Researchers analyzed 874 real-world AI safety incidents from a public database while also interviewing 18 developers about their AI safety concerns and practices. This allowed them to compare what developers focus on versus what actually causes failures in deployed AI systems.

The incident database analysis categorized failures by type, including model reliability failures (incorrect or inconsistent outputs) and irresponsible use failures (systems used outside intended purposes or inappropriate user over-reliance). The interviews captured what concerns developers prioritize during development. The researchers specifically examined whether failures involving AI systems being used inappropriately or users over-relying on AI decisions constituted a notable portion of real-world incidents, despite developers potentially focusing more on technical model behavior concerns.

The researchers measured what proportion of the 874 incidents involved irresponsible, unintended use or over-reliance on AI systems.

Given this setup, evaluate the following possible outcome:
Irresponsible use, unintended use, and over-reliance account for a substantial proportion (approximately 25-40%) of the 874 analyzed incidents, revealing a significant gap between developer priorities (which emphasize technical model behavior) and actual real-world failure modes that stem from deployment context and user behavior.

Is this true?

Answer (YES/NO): YES